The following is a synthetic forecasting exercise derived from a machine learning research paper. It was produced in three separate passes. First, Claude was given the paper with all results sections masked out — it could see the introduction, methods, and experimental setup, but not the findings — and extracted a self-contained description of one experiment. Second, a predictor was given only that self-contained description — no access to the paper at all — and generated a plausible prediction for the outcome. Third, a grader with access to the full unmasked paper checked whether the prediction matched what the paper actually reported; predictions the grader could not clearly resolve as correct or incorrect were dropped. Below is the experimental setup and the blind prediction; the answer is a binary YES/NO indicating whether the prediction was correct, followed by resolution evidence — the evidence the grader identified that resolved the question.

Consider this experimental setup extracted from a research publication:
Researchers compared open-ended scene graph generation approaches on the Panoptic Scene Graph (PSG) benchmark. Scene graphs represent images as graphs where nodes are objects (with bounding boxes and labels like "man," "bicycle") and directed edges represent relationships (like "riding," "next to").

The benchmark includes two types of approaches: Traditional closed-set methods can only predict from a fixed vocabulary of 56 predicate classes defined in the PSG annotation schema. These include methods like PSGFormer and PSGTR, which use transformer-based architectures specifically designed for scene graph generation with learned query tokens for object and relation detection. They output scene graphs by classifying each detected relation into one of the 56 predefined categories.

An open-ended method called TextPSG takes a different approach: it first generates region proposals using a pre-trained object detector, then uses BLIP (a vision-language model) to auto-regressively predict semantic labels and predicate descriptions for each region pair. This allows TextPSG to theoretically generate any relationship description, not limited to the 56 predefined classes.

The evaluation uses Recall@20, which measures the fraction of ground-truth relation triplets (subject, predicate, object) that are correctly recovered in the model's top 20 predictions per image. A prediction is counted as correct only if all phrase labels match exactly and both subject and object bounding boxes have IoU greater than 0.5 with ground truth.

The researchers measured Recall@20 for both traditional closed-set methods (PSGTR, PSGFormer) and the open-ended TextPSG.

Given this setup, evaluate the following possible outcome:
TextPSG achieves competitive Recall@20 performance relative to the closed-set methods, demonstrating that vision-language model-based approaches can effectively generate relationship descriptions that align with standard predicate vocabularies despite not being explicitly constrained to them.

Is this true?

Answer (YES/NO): NO